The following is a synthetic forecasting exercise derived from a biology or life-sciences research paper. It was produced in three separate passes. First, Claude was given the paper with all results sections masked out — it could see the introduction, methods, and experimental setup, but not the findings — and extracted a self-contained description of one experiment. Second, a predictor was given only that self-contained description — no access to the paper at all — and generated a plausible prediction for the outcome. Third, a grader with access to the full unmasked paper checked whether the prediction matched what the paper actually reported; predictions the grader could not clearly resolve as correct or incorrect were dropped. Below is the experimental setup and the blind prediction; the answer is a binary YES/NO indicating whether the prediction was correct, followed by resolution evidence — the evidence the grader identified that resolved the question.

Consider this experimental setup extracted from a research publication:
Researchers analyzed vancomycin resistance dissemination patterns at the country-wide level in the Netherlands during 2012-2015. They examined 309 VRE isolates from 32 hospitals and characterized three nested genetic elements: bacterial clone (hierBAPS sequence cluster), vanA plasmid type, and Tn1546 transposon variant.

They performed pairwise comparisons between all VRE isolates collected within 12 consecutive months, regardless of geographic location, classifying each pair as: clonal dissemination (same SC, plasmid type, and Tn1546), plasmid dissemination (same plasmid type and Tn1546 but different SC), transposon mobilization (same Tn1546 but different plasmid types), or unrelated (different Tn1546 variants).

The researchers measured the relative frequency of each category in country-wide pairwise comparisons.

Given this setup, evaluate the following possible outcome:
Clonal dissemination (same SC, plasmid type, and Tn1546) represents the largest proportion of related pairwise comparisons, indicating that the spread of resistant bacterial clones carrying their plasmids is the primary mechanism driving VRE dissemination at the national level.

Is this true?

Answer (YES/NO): YES